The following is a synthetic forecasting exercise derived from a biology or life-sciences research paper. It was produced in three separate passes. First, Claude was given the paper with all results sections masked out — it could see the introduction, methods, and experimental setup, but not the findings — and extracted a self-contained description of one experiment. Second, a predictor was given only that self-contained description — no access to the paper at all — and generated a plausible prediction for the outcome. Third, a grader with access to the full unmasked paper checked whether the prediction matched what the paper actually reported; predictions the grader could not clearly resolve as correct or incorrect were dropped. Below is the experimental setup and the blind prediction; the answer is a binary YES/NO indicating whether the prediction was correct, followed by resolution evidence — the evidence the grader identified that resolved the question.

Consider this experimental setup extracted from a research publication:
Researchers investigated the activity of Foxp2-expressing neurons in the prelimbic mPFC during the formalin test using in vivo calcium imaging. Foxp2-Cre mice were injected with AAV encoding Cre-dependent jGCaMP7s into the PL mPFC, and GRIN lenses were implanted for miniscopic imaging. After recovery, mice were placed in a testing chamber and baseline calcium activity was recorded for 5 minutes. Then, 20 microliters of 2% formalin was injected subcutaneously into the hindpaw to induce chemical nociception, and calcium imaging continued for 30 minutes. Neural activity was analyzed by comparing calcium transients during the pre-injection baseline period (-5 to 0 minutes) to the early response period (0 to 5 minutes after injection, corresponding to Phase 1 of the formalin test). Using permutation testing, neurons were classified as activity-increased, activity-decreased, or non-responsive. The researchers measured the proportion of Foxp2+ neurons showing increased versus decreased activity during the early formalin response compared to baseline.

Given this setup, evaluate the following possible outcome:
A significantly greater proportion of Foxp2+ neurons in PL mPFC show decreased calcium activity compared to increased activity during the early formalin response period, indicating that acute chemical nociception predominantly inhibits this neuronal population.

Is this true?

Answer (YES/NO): YES